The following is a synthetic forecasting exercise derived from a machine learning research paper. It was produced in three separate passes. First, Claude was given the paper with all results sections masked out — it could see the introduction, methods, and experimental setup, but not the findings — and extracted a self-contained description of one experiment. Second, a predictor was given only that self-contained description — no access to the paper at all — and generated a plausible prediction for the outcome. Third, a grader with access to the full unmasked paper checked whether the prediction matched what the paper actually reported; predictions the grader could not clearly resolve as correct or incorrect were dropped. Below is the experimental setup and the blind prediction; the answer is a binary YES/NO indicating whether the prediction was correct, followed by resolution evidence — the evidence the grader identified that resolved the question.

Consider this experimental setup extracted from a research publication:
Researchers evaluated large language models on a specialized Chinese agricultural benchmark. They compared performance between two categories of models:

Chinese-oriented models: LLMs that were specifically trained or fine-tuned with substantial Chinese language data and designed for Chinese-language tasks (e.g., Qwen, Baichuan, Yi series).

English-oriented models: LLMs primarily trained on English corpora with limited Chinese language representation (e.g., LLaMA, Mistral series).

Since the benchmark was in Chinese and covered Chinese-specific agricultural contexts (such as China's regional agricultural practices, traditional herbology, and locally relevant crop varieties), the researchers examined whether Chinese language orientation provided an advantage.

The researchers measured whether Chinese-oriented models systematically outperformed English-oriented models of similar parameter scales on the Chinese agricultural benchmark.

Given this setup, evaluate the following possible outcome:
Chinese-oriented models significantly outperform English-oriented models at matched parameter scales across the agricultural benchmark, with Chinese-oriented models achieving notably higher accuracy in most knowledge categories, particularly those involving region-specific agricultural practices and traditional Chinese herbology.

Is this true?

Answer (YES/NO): NO